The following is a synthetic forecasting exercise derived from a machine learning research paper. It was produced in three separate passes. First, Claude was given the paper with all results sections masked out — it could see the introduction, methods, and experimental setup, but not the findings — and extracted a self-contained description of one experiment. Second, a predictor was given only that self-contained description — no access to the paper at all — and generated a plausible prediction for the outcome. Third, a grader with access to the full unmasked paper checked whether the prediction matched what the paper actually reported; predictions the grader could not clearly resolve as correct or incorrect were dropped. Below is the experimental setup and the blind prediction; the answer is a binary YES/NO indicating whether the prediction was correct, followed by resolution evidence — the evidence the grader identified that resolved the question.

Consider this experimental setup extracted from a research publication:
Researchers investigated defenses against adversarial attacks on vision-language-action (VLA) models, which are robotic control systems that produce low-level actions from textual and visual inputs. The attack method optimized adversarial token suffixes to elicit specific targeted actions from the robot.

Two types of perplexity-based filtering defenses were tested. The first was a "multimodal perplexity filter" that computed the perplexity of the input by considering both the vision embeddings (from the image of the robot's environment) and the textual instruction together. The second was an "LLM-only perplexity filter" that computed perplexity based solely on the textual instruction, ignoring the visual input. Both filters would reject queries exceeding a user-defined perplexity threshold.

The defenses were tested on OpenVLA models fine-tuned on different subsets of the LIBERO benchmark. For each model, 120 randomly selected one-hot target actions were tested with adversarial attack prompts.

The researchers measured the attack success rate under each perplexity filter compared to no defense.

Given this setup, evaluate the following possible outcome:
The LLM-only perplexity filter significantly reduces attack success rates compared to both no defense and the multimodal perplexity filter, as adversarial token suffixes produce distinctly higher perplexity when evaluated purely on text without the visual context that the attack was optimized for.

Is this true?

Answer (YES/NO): YES